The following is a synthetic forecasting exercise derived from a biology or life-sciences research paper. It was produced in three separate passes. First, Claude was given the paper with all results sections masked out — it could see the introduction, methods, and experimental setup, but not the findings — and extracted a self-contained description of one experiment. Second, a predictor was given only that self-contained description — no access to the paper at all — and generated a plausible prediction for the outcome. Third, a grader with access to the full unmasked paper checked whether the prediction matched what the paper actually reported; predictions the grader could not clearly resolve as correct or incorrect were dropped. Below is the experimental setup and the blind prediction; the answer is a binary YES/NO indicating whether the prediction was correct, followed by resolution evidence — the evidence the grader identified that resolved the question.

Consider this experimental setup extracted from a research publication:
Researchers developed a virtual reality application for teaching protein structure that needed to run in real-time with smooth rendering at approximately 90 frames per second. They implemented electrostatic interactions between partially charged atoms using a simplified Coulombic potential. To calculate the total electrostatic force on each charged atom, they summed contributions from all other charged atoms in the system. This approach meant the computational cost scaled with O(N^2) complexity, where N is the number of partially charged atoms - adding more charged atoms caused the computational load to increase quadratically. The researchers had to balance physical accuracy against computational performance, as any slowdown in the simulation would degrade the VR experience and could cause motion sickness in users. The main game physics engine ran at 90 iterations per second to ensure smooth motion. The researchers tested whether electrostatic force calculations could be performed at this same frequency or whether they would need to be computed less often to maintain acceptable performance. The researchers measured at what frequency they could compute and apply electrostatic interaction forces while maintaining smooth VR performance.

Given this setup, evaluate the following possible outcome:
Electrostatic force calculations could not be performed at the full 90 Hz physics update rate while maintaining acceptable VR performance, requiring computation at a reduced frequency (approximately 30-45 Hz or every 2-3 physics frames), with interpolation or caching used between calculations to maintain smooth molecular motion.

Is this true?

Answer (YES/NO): NO